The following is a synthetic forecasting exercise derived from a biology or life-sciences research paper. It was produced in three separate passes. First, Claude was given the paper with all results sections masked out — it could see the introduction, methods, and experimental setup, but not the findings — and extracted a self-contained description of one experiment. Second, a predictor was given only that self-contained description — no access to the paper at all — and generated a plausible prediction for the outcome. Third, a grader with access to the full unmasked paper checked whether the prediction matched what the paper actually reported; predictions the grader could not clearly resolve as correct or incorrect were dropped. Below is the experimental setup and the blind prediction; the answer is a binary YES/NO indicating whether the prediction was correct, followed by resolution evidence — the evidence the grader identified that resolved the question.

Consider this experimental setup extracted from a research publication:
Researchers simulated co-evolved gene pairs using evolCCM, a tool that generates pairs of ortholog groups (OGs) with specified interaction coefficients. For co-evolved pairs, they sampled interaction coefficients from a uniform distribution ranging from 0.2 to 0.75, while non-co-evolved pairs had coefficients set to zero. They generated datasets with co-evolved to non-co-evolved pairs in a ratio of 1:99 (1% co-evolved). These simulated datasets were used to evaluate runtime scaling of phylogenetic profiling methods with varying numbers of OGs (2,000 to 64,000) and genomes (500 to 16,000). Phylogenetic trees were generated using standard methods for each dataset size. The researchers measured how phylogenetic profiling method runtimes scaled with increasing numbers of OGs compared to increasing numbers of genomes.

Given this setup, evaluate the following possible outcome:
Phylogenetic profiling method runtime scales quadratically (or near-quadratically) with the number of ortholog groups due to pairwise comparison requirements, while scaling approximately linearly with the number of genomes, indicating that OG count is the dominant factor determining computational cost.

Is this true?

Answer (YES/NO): NO